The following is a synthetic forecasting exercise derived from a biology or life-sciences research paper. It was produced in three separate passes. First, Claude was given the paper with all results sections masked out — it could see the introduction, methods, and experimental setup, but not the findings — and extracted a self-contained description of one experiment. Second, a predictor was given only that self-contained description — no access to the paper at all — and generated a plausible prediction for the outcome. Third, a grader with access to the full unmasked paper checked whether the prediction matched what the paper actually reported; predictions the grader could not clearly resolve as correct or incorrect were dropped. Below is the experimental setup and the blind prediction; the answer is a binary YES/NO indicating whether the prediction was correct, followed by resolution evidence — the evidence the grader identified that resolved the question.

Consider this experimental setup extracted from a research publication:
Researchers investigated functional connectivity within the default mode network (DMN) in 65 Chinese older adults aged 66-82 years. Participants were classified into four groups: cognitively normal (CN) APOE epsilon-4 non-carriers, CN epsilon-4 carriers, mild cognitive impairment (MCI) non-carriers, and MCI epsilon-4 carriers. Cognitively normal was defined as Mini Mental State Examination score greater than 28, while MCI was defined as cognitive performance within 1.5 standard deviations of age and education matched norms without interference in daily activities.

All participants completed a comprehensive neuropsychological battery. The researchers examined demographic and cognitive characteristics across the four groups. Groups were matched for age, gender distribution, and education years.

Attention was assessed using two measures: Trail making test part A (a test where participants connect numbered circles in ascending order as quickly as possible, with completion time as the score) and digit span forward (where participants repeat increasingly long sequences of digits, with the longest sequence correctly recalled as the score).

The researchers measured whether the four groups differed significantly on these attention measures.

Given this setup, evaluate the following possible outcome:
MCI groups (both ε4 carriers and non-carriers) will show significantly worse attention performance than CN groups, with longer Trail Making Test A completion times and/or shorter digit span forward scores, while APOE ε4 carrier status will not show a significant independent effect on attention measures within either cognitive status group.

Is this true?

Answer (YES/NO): NO